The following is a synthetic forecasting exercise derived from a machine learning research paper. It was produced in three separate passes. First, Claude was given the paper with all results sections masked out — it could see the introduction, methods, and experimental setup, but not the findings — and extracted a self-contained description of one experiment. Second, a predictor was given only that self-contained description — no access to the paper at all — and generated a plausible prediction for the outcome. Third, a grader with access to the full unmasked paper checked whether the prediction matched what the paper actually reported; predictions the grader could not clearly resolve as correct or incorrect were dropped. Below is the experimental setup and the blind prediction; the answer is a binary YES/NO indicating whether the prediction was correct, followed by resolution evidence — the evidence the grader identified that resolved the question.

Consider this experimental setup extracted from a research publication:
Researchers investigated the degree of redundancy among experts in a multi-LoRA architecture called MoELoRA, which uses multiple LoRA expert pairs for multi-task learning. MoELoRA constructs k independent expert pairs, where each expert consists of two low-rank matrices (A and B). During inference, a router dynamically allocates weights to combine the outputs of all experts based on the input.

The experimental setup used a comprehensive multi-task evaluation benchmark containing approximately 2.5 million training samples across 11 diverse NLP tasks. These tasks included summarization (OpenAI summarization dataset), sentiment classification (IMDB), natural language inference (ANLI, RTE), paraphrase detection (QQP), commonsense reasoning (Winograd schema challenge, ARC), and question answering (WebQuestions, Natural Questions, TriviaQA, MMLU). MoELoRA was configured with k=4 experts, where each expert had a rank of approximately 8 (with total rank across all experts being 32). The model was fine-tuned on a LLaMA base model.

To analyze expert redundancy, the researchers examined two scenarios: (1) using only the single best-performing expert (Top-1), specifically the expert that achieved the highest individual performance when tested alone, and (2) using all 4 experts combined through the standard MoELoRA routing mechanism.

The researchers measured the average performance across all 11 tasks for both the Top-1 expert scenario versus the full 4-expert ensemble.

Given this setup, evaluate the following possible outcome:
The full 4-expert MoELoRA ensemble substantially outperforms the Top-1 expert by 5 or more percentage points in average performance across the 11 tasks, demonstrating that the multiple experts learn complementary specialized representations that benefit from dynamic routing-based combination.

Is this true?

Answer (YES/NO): NO